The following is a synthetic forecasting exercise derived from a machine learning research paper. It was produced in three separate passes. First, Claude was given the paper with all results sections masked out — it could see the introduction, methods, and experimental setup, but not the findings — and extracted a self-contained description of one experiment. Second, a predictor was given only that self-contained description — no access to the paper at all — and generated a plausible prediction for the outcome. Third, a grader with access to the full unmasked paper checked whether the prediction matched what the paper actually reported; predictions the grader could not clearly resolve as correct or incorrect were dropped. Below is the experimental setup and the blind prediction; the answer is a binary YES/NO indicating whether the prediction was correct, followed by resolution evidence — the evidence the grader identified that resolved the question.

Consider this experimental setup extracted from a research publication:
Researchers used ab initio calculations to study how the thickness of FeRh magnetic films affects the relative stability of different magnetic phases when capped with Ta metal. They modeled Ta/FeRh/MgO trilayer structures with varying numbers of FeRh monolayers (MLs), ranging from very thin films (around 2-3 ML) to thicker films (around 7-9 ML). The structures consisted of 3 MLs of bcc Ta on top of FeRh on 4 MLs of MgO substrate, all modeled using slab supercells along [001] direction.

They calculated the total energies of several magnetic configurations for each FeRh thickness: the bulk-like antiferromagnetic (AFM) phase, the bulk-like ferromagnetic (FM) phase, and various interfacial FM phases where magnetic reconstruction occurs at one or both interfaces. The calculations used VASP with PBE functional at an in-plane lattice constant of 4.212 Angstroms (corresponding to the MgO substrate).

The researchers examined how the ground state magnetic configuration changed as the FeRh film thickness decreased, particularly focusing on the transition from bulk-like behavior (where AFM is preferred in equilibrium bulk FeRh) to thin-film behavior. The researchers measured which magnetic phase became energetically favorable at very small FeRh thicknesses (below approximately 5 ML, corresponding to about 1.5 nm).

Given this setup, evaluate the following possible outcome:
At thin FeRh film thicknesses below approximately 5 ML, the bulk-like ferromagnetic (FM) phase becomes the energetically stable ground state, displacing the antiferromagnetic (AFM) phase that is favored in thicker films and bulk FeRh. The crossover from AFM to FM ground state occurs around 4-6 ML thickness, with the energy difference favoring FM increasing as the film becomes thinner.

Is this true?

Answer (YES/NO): NO